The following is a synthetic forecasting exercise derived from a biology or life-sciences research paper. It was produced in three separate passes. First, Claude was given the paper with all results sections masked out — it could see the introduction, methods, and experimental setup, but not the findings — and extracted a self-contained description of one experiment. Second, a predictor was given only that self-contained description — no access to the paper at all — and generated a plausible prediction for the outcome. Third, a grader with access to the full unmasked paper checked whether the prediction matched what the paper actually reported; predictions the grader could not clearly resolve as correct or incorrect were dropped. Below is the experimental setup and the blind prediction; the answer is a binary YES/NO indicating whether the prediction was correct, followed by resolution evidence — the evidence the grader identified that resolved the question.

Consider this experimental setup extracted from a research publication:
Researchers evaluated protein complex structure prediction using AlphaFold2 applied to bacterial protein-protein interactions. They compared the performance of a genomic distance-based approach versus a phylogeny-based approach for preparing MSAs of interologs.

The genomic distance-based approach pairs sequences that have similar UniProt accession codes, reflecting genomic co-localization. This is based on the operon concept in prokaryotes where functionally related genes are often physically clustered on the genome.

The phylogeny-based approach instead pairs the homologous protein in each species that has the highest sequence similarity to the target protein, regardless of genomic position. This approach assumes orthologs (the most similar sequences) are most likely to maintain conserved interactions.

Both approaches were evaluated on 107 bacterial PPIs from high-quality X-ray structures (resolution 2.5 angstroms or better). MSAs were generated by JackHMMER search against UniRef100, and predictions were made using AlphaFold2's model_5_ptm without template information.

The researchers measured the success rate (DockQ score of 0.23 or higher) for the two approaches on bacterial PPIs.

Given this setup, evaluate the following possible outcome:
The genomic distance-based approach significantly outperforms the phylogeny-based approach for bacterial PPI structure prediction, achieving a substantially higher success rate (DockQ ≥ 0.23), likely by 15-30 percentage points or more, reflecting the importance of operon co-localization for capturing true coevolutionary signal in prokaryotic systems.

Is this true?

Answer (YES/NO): NO